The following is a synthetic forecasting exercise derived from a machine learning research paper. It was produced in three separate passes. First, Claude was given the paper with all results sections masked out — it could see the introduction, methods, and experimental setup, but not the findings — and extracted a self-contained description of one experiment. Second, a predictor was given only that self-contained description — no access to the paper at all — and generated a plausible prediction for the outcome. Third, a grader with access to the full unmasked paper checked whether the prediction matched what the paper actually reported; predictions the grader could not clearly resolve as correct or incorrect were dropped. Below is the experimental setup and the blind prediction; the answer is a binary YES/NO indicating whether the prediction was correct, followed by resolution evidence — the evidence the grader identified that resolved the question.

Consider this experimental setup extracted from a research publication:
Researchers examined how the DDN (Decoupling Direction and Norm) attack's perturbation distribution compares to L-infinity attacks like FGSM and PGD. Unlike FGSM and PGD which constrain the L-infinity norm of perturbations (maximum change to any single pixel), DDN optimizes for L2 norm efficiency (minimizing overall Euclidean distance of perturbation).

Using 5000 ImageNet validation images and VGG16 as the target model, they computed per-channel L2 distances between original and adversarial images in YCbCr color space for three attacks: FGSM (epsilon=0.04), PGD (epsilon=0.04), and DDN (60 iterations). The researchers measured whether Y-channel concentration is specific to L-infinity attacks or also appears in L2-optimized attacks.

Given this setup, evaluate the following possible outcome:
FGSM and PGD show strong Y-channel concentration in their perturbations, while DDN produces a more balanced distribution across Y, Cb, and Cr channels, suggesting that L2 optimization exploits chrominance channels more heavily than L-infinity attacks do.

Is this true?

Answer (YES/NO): NO